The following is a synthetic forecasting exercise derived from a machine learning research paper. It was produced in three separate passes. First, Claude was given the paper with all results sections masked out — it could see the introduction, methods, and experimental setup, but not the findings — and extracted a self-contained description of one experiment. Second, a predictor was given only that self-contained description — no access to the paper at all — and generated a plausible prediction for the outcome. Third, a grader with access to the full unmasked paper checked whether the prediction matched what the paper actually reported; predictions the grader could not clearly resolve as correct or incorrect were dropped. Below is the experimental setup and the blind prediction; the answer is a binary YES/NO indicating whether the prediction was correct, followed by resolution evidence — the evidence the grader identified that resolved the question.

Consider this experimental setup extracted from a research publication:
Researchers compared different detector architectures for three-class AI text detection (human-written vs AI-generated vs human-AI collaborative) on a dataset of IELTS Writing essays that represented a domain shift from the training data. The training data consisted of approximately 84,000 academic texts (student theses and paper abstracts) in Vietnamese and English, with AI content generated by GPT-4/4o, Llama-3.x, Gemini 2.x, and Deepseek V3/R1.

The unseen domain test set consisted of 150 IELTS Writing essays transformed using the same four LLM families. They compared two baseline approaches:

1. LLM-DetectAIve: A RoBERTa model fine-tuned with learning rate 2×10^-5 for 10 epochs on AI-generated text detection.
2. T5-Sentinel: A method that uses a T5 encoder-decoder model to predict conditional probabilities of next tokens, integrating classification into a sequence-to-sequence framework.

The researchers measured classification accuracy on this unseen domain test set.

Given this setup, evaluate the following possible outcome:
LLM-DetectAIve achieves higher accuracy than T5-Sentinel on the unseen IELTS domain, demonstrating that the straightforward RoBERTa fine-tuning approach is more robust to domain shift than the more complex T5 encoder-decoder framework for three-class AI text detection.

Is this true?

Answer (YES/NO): NO